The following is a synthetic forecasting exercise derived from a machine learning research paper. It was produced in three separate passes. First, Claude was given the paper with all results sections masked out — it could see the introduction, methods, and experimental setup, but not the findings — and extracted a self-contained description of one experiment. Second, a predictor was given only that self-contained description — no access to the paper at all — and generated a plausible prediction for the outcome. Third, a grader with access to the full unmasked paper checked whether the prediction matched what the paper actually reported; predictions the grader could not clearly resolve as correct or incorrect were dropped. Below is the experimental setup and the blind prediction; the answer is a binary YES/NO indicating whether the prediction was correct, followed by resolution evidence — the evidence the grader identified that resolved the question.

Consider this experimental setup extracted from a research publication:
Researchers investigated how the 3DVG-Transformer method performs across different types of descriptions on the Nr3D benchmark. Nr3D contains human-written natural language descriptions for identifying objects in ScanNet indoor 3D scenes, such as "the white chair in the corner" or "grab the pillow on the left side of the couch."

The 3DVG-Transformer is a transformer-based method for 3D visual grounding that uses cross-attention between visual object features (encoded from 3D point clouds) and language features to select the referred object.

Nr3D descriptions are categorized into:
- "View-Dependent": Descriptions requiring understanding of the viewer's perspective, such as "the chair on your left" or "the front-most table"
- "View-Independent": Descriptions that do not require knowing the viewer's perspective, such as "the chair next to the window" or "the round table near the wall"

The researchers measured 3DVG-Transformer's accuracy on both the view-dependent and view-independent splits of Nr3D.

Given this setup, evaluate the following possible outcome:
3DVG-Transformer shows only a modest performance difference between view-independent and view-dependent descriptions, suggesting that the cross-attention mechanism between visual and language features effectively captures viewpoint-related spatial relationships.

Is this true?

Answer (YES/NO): NO